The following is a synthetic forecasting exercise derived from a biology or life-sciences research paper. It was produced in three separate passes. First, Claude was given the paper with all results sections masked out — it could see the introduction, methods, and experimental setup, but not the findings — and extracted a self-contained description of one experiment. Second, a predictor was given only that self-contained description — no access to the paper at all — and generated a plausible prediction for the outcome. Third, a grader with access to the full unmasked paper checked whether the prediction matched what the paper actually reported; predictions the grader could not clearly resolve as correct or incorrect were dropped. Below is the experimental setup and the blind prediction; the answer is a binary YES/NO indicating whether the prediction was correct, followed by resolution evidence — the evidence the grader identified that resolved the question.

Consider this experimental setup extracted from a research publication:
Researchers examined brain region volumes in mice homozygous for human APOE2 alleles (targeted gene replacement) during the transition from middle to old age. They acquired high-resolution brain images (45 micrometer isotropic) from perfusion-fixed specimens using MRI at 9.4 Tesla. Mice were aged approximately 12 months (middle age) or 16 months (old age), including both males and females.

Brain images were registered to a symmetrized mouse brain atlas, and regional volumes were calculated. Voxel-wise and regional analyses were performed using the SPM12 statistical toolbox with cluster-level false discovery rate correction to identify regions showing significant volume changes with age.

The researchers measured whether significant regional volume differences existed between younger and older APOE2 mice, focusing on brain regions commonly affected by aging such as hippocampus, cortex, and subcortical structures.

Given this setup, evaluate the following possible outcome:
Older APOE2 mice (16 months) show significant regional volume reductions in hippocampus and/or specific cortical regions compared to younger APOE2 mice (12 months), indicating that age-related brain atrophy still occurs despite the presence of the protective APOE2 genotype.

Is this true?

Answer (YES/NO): YES